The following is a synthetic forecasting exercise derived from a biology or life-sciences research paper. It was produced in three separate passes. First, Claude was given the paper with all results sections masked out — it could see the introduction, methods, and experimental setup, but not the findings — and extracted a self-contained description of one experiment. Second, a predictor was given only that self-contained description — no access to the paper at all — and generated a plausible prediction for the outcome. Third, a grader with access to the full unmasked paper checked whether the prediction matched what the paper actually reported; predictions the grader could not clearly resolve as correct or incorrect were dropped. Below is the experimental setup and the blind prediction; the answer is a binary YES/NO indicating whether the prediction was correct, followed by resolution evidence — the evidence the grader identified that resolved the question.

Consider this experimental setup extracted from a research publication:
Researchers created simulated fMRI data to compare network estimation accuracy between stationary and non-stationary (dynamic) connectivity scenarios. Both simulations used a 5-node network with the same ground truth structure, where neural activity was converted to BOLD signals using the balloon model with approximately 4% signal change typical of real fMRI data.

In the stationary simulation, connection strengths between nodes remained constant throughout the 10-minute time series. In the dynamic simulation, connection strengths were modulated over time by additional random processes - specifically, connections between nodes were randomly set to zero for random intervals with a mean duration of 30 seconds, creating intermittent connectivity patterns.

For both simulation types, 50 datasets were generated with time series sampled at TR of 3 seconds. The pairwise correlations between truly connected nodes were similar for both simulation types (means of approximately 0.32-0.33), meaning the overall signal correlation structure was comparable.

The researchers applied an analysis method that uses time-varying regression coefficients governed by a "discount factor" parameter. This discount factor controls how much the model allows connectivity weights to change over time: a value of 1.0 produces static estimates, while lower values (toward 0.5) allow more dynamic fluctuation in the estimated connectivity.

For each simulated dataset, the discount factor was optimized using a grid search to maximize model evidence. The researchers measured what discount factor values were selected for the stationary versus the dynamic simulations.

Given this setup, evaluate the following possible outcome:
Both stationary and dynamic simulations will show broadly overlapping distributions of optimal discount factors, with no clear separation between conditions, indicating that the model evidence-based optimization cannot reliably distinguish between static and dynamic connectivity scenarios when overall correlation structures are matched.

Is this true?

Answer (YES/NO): NO